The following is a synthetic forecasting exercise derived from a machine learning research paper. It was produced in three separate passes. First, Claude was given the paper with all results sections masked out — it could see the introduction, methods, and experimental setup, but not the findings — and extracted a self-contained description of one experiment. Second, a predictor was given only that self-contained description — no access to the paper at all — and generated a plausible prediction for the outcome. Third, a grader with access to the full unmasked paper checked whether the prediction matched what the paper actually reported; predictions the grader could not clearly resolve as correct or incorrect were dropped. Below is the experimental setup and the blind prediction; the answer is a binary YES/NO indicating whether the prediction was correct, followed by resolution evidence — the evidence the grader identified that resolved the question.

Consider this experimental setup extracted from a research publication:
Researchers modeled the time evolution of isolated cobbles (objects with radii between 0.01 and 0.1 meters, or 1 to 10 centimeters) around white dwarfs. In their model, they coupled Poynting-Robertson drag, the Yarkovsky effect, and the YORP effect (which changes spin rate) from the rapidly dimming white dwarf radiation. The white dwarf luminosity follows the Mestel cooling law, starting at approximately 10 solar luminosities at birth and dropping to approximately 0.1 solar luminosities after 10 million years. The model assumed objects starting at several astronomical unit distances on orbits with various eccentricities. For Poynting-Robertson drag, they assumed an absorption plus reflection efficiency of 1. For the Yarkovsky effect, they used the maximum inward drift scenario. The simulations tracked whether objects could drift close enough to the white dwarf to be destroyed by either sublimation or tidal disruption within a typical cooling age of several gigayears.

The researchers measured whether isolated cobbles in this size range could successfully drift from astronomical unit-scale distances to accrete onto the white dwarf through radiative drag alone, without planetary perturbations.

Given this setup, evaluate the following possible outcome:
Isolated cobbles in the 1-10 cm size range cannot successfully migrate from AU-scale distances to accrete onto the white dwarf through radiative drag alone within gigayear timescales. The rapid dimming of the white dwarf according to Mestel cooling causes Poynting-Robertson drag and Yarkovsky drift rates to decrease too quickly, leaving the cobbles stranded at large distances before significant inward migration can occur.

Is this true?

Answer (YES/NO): YES